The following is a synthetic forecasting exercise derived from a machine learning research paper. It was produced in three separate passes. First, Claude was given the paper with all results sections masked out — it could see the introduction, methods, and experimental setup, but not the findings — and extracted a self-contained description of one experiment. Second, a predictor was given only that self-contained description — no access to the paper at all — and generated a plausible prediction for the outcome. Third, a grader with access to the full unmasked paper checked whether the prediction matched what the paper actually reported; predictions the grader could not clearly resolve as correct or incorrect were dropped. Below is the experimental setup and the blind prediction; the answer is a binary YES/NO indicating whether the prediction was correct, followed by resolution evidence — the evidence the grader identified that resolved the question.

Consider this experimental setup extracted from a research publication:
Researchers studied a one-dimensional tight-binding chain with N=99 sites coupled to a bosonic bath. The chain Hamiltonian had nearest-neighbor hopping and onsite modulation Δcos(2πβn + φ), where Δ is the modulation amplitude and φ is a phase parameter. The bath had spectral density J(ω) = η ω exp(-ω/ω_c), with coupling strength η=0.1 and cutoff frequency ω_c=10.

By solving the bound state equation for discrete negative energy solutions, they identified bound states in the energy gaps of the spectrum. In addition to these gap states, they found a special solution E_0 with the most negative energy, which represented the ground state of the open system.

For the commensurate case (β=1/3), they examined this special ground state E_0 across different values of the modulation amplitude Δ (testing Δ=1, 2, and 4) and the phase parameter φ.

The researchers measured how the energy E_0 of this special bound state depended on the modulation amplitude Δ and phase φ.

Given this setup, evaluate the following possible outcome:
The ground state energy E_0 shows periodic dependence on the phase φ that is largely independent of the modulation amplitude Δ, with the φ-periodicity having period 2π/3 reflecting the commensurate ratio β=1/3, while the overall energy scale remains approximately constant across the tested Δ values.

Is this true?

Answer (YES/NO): NO